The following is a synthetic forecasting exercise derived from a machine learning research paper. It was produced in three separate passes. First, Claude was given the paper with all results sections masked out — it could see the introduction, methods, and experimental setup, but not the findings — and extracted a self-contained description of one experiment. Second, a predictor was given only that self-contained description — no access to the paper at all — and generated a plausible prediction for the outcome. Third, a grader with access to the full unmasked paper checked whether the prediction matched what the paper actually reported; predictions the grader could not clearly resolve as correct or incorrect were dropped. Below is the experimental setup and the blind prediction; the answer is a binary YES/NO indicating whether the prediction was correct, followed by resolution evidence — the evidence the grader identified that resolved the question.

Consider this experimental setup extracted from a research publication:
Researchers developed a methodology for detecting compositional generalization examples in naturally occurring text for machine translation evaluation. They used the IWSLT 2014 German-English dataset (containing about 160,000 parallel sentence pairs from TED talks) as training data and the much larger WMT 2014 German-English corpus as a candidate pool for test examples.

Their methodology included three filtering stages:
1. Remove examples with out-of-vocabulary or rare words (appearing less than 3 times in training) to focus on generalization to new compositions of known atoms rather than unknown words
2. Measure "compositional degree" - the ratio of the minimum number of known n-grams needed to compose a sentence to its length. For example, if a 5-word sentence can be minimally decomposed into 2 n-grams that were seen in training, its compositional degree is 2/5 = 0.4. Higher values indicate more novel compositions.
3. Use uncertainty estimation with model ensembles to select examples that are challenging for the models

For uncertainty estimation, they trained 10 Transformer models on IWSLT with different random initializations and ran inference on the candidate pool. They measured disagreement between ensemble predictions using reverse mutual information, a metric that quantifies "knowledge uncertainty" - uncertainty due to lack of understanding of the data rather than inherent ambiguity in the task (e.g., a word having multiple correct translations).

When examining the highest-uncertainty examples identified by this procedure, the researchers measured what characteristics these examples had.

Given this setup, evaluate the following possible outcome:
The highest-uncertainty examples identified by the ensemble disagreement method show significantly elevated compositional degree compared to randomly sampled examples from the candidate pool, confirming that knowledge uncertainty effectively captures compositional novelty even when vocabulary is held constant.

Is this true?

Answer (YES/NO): NO